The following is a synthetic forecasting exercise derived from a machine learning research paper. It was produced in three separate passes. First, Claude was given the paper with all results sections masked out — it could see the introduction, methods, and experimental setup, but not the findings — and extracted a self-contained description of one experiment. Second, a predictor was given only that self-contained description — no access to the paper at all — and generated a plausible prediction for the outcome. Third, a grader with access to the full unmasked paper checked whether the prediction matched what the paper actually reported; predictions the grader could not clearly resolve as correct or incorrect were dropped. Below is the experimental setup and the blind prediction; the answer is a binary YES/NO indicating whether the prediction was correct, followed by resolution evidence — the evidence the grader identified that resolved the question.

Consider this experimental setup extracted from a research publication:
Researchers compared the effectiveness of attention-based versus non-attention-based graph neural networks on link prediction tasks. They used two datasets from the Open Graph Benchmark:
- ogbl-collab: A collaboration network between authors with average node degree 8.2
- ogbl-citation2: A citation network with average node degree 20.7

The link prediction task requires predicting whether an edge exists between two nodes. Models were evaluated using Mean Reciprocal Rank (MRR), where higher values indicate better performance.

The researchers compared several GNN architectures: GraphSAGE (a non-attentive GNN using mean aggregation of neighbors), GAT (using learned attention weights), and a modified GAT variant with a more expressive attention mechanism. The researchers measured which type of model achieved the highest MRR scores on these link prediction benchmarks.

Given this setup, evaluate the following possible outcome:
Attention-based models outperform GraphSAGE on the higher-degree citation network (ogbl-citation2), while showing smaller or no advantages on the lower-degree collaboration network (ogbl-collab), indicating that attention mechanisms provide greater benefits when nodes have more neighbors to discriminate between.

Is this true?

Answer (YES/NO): NO